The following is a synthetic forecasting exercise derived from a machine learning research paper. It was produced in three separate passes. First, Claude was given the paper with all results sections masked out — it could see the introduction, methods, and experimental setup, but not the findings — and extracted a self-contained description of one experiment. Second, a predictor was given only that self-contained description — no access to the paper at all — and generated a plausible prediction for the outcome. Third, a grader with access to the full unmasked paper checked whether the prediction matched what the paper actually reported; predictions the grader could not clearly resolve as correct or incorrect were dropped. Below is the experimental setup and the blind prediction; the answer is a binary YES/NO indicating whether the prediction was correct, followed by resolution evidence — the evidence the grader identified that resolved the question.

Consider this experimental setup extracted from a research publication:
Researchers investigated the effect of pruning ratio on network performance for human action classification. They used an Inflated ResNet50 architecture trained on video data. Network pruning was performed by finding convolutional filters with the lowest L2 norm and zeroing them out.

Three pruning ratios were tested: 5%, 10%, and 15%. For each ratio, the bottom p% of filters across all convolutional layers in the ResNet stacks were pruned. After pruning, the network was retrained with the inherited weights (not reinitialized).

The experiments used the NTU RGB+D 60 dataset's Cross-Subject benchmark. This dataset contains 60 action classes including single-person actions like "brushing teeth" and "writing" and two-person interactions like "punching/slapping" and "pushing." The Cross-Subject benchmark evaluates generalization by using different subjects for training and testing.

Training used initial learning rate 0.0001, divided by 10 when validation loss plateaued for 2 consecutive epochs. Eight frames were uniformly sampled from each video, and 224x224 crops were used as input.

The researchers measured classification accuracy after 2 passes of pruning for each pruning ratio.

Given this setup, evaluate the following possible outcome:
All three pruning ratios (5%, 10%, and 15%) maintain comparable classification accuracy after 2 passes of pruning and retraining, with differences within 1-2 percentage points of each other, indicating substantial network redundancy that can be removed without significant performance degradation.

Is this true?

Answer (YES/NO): YES